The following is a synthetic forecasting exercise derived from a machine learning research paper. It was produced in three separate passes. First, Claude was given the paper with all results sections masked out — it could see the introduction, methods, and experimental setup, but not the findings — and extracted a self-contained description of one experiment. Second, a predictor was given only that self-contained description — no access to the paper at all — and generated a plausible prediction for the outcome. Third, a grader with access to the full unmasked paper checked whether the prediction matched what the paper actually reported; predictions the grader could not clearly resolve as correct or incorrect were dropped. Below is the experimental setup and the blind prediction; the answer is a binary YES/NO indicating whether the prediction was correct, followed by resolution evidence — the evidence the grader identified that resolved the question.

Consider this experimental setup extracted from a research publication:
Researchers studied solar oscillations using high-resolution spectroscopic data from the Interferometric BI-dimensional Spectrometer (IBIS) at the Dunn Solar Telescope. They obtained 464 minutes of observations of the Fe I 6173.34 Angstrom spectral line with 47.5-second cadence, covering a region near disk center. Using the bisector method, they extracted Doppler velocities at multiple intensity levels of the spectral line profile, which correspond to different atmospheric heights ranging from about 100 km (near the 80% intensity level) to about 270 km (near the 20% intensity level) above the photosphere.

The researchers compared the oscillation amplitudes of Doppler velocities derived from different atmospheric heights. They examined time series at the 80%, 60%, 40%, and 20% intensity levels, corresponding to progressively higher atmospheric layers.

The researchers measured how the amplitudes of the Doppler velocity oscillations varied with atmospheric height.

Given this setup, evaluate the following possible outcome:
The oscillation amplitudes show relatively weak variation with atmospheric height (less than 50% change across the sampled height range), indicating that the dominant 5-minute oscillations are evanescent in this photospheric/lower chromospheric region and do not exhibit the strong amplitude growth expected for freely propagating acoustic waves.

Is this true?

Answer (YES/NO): NO